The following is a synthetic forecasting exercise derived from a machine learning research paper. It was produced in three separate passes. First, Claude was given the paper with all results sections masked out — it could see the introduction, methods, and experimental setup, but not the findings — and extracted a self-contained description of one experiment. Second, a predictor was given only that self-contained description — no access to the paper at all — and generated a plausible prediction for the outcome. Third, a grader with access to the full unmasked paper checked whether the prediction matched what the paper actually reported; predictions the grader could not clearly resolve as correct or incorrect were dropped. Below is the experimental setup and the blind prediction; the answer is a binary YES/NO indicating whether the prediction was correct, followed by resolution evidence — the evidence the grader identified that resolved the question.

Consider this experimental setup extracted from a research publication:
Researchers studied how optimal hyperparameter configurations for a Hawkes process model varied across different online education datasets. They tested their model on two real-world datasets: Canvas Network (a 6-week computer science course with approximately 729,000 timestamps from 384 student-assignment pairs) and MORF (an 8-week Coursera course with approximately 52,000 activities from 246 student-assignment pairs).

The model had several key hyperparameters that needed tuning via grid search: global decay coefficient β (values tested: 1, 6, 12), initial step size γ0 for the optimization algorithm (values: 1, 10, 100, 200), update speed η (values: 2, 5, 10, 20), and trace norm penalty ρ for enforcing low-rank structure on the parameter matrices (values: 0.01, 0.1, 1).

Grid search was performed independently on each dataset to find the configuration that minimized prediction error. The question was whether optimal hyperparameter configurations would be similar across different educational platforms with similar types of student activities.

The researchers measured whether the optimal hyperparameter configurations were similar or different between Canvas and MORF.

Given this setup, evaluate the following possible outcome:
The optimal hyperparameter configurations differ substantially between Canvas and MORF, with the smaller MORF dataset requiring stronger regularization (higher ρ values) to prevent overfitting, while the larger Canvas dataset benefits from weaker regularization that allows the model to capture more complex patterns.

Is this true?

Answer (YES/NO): NO